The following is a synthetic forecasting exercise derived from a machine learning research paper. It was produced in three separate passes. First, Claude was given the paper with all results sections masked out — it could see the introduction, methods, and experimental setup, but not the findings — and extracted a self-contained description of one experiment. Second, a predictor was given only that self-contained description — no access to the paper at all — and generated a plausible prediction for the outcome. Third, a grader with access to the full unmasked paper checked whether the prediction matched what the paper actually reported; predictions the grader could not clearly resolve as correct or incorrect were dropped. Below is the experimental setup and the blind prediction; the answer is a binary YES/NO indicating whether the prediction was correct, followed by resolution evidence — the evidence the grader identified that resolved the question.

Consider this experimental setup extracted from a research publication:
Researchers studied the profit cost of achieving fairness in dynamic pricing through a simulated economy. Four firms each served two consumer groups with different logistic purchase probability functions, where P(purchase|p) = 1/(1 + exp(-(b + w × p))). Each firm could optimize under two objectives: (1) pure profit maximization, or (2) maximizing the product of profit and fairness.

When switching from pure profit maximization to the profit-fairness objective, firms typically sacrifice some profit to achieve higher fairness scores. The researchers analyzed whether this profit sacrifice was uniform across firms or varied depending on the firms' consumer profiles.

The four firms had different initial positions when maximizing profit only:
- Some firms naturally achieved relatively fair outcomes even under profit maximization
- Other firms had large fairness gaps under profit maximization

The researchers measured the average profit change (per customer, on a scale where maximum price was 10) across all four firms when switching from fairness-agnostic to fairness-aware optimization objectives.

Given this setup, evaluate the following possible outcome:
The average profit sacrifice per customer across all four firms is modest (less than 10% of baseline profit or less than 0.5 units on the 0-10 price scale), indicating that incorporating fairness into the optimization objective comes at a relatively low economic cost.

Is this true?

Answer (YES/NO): YES